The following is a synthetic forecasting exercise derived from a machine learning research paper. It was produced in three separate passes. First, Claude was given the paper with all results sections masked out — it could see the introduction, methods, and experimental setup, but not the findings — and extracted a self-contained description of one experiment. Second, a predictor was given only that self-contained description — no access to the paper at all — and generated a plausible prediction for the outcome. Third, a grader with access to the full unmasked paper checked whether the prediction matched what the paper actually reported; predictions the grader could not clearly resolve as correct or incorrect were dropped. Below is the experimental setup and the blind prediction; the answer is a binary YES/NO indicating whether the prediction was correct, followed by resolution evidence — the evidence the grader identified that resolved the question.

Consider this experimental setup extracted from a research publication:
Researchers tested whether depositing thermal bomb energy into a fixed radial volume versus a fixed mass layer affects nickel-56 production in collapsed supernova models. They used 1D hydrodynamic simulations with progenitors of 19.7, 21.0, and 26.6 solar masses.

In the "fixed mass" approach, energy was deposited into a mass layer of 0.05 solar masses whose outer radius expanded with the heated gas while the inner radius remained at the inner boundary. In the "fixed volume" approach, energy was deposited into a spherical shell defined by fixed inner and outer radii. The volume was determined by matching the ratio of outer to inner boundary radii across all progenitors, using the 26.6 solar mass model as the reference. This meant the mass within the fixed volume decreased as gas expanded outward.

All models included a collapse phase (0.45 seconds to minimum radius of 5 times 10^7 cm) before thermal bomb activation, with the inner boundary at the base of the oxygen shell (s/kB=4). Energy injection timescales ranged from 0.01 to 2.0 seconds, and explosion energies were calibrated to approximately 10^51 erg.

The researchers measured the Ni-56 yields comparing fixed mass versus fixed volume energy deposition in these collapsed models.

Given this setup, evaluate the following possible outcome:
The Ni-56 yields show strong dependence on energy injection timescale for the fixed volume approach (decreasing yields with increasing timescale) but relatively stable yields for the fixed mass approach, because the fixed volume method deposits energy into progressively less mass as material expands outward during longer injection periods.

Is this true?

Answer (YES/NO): NO